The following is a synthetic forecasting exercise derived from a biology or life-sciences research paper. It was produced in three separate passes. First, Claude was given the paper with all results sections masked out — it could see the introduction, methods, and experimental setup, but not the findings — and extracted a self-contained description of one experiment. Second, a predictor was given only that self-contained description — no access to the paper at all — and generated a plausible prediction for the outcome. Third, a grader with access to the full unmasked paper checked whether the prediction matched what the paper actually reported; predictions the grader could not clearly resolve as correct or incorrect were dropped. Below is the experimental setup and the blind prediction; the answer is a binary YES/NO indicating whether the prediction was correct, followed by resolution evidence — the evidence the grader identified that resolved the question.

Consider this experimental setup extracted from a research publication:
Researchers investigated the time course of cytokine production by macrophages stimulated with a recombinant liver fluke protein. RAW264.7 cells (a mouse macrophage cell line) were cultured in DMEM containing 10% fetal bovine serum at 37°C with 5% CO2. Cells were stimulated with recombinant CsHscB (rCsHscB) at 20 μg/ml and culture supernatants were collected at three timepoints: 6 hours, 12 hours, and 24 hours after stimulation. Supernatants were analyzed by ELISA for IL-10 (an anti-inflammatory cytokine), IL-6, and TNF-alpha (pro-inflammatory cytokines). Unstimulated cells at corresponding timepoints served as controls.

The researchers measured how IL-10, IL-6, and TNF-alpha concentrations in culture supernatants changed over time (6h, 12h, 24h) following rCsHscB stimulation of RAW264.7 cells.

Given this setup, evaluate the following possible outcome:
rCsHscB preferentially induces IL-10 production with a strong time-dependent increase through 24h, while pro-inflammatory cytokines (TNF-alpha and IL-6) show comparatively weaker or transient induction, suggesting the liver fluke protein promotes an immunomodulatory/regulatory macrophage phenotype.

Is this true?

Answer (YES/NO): NO